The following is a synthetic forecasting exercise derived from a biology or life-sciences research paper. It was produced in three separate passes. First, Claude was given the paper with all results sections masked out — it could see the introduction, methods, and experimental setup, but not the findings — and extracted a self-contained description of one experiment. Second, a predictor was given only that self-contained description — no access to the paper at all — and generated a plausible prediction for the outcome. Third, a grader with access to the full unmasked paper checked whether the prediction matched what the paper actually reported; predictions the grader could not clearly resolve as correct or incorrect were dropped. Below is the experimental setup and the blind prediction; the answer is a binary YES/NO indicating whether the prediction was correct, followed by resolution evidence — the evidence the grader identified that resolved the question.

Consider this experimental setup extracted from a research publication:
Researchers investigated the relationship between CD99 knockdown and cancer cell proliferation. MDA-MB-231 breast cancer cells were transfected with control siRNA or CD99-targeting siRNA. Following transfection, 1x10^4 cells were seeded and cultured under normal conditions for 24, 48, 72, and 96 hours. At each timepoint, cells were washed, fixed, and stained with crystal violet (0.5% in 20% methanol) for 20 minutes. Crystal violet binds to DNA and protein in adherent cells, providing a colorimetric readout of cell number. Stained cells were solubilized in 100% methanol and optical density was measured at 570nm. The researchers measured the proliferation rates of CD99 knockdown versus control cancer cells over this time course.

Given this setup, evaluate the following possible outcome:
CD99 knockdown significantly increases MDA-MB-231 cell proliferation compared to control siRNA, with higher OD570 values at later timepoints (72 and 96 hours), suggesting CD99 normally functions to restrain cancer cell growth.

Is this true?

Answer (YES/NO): NO